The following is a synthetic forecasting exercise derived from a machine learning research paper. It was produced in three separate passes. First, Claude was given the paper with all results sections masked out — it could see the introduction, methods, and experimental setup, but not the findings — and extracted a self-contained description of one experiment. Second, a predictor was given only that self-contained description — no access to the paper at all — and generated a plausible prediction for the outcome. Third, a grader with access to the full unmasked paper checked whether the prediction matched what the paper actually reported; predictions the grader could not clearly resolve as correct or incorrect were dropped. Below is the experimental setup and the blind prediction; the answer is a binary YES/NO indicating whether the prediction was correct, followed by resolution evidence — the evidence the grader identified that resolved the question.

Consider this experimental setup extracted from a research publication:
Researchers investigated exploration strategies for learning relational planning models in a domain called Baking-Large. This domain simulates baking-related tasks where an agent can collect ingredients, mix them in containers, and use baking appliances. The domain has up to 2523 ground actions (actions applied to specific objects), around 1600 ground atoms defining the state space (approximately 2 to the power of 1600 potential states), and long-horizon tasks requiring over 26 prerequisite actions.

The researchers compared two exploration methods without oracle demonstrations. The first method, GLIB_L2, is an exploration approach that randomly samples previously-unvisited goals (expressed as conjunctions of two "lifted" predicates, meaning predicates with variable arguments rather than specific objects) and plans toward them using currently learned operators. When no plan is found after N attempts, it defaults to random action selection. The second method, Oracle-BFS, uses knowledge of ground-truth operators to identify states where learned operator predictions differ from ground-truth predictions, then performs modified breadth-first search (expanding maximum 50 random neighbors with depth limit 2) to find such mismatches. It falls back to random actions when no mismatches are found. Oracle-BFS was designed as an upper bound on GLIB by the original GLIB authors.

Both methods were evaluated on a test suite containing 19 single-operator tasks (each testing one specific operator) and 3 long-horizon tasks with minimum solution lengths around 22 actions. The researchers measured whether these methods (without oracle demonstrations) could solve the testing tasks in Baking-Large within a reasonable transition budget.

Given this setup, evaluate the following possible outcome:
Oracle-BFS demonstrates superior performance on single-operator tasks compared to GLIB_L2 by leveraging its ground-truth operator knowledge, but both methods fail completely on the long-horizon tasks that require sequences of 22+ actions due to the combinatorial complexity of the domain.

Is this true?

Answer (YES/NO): NO